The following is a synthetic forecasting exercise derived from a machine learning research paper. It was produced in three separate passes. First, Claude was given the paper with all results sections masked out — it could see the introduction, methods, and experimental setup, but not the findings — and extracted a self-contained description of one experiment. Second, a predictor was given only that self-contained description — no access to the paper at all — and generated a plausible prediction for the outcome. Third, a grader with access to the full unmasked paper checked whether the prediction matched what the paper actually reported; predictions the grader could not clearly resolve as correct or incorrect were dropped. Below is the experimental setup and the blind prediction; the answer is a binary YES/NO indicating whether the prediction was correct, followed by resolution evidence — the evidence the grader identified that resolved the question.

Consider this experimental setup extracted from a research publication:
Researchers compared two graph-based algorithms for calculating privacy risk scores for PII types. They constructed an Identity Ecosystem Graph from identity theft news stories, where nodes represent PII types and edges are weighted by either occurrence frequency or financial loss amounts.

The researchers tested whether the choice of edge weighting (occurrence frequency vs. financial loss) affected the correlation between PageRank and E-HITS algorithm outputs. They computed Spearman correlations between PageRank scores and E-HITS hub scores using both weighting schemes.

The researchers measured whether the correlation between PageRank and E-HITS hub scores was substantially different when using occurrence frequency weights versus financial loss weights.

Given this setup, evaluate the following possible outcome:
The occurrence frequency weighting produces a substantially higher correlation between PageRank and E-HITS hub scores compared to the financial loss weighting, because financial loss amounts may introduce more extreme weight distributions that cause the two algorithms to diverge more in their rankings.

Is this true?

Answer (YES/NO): NO